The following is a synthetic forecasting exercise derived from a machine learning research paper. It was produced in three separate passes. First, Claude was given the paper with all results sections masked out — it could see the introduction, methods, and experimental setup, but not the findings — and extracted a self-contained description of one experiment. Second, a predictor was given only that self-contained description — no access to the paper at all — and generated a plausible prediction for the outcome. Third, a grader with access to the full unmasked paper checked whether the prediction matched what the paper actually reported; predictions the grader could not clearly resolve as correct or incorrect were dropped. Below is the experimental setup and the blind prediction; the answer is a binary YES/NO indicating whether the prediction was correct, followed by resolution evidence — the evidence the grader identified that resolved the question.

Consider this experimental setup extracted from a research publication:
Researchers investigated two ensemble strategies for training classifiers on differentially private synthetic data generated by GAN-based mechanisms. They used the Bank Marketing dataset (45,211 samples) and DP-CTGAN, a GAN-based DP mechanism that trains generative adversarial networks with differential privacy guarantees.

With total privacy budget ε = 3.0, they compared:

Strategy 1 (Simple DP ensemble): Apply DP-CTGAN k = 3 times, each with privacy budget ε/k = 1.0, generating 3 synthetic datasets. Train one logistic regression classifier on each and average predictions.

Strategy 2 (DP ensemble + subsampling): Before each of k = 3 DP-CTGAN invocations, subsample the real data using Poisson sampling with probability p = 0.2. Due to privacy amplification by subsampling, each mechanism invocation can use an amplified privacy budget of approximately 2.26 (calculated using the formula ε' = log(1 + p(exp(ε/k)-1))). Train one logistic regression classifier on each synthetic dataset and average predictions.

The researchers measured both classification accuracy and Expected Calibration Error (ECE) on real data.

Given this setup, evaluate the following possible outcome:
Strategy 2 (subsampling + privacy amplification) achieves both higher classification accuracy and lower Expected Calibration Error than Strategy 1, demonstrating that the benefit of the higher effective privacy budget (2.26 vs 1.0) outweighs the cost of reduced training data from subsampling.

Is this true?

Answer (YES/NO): YES